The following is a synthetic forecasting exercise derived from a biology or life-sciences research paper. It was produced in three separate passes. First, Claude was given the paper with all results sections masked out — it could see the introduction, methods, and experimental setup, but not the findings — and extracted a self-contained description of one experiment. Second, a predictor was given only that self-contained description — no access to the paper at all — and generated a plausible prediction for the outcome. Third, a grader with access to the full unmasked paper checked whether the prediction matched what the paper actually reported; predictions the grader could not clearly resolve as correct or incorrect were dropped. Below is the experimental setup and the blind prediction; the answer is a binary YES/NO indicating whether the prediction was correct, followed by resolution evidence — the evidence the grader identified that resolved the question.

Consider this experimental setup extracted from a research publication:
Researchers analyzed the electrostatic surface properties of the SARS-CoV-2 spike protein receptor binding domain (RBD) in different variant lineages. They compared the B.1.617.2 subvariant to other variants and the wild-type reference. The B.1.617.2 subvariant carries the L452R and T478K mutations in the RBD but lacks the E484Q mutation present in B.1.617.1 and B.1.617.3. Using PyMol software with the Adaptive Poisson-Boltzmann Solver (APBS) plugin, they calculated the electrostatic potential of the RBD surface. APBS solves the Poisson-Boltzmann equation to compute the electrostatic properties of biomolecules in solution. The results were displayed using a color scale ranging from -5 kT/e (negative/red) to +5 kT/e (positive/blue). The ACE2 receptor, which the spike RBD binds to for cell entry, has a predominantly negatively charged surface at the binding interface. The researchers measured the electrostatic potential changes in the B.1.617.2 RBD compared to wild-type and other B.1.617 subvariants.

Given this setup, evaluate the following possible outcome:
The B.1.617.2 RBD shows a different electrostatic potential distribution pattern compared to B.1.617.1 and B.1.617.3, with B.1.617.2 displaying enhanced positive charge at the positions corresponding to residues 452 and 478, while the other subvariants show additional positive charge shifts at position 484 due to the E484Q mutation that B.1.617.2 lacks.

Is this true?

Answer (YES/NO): NO